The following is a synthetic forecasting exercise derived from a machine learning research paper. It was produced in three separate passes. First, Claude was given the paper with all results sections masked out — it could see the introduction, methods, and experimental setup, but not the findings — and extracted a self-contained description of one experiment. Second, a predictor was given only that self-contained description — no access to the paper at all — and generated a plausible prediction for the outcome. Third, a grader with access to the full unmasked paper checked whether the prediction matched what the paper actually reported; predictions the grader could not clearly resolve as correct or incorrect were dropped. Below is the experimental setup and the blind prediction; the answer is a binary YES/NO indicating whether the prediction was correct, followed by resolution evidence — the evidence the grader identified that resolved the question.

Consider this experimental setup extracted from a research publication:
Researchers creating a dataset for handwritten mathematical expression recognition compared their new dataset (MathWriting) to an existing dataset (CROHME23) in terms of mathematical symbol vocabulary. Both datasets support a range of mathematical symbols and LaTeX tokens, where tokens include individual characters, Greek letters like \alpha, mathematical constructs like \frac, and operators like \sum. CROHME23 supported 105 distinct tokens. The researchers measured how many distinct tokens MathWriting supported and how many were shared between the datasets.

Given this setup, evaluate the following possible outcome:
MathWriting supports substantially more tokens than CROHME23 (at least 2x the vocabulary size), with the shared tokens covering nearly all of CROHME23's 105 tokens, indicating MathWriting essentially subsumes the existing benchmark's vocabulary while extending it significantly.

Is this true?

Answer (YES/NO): YES